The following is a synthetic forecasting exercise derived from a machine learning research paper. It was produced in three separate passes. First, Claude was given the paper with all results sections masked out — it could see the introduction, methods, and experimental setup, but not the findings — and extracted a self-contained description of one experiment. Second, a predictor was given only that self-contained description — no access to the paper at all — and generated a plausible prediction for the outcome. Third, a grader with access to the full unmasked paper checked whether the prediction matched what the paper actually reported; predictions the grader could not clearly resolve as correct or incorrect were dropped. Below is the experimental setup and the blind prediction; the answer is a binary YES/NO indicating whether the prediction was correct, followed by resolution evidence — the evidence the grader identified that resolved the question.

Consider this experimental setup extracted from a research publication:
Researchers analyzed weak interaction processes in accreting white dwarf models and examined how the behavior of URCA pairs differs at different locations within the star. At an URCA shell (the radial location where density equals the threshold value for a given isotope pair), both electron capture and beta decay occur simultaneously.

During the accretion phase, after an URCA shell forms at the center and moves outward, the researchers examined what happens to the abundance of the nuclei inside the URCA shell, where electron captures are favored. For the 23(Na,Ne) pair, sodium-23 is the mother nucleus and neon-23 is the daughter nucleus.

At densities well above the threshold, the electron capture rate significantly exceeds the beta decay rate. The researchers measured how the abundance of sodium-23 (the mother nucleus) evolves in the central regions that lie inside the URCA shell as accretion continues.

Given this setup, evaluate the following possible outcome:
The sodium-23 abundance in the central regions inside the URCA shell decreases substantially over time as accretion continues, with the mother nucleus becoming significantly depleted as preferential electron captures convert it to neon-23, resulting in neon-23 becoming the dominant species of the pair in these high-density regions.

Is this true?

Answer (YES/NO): YES